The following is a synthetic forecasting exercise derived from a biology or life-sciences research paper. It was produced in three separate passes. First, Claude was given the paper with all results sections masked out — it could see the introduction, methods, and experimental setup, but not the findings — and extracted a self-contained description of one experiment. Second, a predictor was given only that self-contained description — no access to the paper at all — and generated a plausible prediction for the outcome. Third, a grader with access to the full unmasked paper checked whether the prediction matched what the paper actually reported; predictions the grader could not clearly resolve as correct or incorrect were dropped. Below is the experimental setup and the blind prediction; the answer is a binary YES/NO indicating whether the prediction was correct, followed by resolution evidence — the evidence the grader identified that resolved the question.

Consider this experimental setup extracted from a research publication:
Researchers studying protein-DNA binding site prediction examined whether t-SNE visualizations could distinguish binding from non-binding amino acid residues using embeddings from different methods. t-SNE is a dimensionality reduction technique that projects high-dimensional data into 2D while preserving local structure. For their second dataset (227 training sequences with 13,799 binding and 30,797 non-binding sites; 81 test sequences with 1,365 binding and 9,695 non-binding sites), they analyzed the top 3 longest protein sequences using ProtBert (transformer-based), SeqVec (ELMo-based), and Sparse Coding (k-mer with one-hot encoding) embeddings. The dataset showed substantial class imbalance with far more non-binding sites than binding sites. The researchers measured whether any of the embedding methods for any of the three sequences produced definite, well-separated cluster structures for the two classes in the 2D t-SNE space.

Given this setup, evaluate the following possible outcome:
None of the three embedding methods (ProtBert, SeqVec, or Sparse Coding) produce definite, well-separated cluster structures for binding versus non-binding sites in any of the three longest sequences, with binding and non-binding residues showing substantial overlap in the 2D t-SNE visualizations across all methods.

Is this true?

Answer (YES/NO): YES